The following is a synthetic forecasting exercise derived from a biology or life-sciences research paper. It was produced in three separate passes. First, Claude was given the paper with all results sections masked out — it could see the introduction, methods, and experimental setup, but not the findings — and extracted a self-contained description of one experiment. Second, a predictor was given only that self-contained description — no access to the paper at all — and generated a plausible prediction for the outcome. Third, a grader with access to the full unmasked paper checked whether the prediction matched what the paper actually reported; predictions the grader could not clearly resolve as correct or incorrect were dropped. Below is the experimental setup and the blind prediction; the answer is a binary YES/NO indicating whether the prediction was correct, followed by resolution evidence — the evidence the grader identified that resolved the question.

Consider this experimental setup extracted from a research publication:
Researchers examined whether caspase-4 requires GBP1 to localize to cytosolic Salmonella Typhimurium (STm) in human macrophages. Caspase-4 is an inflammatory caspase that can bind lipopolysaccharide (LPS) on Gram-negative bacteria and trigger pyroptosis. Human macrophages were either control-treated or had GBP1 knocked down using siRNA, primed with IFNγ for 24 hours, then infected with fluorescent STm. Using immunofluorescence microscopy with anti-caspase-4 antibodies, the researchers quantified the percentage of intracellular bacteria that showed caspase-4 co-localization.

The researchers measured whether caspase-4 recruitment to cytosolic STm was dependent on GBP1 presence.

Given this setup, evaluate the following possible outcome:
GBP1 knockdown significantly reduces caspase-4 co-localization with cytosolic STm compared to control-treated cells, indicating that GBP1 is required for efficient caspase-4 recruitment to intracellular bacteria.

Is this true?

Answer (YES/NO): YES